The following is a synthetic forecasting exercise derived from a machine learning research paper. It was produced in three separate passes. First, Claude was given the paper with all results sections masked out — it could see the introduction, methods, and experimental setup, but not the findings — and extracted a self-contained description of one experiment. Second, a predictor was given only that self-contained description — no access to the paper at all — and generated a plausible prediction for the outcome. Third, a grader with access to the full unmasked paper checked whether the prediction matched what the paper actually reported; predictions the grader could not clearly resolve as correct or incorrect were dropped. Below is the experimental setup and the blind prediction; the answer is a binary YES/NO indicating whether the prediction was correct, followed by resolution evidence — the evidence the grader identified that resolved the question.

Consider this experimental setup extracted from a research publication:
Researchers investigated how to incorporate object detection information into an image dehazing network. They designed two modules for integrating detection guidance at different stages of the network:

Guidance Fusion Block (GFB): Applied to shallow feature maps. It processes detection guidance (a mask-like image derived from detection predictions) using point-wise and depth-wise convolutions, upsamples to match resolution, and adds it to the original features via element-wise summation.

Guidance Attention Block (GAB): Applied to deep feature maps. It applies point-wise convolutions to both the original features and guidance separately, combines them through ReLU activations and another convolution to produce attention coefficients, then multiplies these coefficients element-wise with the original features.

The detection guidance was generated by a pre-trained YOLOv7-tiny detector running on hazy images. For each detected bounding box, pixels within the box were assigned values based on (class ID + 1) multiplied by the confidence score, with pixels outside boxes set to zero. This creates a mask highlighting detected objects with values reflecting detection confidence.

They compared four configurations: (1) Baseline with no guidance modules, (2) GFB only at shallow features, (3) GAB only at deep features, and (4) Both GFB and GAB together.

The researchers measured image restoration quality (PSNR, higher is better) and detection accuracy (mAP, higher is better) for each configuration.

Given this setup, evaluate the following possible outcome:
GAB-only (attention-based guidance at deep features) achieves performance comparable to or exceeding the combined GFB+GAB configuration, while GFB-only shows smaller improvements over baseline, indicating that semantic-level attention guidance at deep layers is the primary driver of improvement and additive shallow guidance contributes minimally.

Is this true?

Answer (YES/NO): NO